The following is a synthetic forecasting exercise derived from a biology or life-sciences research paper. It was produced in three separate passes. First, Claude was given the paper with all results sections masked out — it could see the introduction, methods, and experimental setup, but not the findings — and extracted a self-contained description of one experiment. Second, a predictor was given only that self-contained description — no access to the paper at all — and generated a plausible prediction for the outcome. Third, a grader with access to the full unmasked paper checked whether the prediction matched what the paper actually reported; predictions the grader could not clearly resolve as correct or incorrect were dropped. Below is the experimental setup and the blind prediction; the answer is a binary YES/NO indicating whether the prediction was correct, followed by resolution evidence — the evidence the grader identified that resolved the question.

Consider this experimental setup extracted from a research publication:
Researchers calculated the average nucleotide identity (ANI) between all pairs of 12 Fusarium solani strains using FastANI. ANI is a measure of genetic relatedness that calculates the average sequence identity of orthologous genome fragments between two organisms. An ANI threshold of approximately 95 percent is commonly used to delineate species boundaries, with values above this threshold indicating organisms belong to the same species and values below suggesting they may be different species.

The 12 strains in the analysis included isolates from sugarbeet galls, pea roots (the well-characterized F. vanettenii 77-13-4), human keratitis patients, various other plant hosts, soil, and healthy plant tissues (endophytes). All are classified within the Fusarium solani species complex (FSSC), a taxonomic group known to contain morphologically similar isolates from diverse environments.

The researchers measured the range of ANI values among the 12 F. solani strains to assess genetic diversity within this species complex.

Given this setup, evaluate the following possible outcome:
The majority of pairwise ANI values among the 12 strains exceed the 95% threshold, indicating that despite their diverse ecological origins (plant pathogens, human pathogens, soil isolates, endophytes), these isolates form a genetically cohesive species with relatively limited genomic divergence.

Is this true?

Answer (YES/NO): NO